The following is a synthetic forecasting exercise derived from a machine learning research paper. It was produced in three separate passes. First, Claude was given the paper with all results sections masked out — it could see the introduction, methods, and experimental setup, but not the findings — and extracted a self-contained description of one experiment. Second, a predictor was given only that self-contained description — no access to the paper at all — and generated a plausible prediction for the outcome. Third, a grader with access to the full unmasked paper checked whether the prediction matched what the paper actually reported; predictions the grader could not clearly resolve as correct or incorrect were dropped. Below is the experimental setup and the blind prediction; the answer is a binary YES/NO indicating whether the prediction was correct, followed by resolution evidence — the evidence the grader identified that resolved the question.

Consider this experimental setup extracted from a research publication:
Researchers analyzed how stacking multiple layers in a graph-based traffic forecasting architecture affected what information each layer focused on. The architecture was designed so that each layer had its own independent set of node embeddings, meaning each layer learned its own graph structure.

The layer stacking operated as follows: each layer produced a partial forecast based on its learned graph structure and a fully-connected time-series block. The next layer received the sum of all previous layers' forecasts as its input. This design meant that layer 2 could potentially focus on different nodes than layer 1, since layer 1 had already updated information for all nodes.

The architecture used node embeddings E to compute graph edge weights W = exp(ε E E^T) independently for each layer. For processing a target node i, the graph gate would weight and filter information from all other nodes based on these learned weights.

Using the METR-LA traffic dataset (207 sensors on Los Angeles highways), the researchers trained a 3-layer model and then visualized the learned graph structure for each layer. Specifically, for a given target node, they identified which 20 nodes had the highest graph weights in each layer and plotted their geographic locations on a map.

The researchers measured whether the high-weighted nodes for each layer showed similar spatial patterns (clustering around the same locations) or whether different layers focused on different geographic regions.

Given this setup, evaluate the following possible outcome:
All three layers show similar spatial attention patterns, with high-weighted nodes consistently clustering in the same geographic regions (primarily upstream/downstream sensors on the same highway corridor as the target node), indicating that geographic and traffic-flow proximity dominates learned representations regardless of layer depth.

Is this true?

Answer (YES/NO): NO